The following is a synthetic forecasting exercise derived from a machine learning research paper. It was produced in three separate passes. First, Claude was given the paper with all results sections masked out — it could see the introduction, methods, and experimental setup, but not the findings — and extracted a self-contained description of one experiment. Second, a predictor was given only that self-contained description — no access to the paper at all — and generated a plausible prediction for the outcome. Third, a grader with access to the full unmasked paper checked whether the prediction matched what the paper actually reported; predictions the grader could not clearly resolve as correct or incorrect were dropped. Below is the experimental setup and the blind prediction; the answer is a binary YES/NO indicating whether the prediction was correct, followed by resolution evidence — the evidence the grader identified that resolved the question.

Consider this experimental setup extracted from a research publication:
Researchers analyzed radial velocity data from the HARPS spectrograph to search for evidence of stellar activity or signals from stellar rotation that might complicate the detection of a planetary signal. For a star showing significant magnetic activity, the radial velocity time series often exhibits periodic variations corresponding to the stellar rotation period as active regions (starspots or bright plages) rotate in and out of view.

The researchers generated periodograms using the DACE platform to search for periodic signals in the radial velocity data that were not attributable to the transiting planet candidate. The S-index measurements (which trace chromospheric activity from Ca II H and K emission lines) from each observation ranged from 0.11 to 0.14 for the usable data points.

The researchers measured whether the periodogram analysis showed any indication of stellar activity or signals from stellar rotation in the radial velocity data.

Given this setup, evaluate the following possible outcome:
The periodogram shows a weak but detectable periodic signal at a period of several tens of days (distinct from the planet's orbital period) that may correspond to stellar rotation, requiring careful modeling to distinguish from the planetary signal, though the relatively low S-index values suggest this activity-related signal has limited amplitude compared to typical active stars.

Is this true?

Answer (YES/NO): NO